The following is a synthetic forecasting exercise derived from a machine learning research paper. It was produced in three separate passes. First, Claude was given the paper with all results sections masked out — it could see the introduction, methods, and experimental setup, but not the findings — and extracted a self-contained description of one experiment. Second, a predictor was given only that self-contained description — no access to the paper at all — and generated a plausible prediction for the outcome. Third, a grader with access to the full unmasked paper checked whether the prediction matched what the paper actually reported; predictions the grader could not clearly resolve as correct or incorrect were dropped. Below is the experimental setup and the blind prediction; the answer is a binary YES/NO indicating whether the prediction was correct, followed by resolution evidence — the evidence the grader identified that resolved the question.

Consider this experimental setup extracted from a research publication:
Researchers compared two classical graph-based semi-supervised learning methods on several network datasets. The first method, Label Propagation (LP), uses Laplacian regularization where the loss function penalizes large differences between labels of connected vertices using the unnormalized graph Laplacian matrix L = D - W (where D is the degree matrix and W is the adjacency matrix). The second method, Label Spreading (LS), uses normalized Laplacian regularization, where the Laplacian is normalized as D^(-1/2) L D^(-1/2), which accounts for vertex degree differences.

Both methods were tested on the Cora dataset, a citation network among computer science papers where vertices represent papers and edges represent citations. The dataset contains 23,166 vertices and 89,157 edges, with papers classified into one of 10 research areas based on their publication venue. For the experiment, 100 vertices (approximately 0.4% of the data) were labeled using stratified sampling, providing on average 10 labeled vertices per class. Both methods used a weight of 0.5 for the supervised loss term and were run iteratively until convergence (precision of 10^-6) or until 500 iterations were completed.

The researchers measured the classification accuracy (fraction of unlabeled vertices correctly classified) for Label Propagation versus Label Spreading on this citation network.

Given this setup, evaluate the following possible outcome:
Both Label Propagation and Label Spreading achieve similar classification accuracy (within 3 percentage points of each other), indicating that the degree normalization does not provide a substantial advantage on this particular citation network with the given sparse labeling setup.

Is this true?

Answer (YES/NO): NO